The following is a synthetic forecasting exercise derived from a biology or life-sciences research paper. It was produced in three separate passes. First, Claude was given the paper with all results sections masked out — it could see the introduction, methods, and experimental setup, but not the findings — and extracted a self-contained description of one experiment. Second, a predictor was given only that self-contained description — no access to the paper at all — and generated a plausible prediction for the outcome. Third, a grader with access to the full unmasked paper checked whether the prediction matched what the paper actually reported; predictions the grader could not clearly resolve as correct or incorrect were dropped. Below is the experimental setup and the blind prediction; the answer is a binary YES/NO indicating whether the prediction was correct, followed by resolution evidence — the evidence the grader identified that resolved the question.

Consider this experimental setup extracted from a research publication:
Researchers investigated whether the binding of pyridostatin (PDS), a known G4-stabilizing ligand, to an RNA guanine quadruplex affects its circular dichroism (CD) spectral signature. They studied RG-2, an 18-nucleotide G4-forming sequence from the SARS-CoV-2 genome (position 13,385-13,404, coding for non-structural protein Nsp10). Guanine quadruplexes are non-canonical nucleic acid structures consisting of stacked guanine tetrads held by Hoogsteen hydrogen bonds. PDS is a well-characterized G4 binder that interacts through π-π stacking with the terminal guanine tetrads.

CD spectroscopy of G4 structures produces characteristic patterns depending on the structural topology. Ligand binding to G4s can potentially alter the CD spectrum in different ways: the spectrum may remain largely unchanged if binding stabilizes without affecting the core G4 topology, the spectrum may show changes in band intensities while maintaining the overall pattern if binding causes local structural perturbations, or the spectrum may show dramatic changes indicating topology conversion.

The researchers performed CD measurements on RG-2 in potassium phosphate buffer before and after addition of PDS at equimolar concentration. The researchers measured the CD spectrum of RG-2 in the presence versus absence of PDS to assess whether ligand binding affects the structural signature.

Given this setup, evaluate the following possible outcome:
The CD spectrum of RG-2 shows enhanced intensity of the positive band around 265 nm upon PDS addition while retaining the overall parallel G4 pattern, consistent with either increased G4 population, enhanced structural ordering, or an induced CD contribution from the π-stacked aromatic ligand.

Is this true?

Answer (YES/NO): YES